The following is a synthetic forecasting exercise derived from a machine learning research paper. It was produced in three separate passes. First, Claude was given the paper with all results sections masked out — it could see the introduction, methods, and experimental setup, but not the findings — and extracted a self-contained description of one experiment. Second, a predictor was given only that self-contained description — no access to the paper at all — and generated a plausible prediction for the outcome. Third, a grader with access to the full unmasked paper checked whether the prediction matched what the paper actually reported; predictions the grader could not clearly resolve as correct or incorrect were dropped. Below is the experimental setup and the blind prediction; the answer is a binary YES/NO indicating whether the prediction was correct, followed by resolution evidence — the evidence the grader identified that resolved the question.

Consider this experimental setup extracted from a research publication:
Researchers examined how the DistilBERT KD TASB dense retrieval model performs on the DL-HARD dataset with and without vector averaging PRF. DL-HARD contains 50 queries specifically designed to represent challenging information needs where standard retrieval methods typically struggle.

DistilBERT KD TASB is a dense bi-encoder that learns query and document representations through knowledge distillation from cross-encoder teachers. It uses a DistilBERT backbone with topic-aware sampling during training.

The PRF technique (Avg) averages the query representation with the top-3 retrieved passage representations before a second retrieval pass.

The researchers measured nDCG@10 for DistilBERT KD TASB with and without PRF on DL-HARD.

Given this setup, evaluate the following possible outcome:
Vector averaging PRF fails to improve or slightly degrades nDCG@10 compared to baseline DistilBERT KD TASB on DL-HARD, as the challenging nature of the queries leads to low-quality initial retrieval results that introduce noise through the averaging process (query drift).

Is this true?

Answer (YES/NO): NO